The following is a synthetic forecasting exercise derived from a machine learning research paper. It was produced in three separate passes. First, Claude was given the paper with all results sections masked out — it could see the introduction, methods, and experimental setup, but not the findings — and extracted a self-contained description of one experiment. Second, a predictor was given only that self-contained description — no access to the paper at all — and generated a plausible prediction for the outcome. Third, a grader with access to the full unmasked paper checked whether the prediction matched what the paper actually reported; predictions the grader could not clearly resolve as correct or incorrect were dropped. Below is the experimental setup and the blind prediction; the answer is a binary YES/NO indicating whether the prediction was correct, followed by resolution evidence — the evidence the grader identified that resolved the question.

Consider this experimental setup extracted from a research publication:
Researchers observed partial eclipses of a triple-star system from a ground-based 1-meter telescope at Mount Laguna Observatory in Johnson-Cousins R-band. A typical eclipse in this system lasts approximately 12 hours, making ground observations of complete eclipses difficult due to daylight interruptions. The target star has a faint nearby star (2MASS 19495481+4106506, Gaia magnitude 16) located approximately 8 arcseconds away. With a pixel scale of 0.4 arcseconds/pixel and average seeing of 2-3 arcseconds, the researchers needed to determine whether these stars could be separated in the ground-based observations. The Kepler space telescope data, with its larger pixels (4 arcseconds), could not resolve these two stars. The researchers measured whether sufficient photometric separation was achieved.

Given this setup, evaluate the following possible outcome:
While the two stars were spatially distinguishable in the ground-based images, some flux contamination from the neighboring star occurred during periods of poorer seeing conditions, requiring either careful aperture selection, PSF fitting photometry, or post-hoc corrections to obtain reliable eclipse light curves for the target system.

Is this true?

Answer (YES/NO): NO